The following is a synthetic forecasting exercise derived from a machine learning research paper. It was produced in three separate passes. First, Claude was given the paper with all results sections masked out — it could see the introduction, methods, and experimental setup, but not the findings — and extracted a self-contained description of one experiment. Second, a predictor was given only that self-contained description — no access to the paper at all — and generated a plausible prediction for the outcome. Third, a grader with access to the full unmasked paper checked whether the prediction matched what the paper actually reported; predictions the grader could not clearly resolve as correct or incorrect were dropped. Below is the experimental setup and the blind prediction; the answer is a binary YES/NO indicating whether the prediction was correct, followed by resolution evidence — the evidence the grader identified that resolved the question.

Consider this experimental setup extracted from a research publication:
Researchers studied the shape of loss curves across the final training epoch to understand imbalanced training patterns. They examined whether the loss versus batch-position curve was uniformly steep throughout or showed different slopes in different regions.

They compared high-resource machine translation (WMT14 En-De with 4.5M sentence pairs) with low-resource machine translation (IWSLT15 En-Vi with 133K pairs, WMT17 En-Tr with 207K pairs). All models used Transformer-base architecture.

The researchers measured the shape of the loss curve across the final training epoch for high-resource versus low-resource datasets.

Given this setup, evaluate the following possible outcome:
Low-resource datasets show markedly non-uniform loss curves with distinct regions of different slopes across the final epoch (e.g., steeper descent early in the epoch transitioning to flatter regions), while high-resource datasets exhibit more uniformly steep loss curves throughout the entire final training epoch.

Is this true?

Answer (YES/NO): NO